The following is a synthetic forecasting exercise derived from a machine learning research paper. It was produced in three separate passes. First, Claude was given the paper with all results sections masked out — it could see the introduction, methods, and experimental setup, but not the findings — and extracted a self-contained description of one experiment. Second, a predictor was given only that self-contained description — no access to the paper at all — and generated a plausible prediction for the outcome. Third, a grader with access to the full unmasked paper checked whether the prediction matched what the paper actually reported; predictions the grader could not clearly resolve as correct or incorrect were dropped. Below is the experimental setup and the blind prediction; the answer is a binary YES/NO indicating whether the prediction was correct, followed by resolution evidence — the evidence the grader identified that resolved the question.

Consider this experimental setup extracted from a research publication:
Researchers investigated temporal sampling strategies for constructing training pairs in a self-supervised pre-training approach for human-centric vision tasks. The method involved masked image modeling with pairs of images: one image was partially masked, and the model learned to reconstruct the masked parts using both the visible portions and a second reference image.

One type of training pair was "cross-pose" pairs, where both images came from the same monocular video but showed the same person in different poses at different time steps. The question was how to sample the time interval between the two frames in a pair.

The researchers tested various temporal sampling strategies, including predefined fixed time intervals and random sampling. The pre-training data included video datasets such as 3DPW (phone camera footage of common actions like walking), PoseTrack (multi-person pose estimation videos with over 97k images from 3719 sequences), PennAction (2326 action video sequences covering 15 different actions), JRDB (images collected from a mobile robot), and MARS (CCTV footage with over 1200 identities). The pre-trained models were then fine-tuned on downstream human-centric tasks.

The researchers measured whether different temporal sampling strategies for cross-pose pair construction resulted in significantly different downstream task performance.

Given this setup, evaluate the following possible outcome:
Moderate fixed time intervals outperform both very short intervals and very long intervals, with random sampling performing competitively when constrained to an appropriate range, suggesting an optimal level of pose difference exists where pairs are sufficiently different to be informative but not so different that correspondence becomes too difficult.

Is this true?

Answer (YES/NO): NO